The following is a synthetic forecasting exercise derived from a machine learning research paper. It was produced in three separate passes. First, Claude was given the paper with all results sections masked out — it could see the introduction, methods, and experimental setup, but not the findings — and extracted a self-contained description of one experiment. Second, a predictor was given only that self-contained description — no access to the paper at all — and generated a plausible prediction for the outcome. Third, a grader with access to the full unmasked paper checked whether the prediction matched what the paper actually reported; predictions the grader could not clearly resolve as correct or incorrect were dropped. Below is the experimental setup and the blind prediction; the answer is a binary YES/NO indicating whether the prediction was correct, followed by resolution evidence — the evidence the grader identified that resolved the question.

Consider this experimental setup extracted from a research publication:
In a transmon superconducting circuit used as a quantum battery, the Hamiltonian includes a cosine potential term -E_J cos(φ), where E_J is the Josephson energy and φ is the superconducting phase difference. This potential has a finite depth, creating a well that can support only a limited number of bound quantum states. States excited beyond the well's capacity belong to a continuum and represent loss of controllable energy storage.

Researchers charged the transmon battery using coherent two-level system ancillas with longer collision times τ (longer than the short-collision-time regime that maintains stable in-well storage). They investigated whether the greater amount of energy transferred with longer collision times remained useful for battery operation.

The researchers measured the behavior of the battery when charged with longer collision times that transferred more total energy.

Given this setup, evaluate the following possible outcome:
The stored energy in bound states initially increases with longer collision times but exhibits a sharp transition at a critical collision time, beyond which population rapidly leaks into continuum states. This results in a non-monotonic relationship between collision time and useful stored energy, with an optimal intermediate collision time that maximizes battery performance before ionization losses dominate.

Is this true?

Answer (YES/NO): NO